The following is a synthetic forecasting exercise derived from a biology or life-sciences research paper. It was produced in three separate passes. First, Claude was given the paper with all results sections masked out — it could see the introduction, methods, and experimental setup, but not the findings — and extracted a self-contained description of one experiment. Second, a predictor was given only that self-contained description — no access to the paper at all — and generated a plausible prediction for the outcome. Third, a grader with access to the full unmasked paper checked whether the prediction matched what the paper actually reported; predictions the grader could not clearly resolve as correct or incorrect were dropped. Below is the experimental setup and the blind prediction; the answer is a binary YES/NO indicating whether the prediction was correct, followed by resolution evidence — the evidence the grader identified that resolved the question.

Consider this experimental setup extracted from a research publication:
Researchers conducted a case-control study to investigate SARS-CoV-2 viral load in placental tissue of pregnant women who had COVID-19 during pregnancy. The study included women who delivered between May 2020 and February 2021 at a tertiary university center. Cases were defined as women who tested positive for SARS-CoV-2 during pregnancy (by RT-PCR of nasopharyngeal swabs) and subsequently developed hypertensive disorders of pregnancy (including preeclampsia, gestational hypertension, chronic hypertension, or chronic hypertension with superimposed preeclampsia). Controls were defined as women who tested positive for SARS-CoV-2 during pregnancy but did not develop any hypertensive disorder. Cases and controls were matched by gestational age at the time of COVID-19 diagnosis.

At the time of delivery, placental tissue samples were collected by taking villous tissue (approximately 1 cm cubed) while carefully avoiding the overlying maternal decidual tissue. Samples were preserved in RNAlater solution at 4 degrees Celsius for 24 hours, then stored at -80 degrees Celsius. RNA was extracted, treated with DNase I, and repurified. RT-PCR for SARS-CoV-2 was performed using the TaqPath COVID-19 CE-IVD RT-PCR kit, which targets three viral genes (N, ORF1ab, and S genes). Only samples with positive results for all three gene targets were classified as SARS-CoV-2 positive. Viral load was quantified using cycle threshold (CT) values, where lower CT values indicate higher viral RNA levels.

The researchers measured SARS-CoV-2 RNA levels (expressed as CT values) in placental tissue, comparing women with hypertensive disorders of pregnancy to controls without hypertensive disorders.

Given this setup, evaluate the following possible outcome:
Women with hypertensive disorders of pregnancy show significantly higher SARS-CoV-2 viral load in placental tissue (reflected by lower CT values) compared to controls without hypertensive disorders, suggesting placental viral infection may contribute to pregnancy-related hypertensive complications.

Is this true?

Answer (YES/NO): YES